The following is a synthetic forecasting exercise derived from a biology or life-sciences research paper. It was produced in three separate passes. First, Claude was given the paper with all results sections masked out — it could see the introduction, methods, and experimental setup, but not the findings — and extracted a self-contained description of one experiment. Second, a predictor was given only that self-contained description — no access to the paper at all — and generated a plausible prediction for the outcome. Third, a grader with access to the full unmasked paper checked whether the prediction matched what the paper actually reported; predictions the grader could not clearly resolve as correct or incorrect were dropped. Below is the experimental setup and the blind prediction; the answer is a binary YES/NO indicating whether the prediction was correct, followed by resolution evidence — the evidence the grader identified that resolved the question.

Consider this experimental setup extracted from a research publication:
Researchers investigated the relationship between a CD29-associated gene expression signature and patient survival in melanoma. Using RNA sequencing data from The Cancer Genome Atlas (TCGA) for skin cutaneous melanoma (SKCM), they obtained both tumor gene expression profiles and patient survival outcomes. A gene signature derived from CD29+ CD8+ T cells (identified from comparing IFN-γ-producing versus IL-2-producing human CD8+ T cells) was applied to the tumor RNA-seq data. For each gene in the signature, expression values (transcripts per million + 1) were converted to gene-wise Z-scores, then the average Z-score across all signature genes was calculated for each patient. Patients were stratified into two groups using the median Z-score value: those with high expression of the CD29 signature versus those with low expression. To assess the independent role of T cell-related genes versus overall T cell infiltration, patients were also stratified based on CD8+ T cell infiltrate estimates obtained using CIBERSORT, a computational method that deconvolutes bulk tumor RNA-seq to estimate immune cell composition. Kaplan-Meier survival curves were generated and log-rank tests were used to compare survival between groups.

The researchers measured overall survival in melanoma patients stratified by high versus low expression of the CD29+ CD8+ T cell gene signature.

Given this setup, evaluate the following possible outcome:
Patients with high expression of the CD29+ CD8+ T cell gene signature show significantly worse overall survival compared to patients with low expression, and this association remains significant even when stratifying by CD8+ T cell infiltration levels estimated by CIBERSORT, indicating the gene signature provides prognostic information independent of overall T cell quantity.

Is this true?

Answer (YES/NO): NO